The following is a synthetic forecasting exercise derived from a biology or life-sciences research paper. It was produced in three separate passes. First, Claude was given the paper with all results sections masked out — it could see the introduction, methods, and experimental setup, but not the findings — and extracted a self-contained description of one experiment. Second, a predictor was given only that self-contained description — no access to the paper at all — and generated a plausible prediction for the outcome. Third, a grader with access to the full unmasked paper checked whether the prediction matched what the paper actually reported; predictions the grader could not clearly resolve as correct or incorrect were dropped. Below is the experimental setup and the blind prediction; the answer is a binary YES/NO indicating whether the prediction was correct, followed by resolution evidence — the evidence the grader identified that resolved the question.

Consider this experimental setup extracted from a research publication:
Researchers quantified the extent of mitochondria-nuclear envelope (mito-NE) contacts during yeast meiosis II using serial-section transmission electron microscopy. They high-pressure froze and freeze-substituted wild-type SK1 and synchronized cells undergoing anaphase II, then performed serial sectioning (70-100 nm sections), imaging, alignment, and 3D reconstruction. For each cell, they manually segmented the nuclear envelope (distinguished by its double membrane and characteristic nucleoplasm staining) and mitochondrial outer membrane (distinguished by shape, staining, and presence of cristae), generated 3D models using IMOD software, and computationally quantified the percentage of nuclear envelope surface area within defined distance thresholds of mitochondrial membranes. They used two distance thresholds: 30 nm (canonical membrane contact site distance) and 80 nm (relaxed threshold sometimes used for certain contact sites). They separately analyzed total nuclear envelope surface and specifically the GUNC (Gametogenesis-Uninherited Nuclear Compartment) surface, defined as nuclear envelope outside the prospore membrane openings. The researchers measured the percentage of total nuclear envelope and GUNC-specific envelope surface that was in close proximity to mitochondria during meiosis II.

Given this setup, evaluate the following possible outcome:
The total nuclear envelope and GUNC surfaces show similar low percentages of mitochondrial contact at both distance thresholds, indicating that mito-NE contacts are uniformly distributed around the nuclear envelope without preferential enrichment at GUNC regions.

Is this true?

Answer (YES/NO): NO